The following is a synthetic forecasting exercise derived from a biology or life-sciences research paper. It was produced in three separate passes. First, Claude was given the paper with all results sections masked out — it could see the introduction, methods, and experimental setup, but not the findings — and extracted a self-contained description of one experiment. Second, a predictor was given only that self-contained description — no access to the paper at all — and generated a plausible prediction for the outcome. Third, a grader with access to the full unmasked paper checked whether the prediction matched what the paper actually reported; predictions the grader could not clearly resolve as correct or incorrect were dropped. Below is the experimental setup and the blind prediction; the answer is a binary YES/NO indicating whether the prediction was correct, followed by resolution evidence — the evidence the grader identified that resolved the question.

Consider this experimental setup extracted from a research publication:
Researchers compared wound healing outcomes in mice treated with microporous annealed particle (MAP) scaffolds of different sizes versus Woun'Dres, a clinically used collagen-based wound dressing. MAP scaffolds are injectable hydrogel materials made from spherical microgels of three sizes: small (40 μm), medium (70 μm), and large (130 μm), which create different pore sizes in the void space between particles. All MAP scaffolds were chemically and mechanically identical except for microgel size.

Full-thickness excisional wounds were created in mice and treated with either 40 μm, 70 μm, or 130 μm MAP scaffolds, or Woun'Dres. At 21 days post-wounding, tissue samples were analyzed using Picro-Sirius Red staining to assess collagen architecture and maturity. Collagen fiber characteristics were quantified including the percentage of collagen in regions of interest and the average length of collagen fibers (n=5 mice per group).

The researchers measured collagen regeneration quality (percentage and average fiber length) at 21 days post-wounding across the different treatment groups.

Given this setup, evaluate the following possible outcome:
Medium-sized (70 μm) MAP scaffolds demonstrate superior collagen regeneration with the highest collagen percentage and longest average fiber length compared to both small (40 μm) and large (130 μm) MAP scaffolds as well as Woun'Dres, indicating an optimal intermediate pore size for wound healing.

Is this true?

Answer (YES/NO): NO